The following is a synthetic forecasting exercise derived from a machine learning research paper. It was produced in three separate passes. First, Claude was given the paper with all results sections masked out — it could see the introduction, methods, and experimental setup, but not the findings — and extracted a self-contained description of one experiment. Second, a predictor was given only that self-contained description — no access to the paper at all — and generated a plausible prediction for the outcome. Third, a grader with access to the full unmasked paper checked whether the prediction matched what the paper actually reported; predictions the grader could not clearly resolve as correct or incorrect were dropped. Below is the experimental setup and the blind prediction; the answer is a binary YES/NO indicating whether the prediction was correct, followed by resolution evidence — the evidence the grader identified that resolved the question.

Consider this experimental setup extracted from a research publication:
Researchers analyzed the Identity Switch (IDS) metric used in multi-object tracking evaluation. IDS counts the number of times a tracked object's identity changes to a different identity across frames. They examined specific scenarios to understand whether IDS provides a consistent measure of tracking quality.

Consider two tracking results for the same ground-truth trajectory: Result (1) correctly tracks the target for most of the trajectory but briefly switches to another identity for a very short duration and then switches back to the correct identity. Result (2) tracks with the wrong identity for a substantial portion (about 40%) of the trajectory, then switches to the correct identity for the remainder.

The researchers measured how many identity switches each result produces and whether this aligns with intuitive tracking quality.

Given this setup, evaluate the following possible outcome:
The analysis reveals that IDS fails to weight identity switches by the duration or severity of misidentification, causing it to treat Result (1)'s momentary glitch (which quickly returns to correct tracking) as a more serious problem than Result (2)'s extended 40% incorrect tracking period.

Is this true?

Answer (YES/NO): YES